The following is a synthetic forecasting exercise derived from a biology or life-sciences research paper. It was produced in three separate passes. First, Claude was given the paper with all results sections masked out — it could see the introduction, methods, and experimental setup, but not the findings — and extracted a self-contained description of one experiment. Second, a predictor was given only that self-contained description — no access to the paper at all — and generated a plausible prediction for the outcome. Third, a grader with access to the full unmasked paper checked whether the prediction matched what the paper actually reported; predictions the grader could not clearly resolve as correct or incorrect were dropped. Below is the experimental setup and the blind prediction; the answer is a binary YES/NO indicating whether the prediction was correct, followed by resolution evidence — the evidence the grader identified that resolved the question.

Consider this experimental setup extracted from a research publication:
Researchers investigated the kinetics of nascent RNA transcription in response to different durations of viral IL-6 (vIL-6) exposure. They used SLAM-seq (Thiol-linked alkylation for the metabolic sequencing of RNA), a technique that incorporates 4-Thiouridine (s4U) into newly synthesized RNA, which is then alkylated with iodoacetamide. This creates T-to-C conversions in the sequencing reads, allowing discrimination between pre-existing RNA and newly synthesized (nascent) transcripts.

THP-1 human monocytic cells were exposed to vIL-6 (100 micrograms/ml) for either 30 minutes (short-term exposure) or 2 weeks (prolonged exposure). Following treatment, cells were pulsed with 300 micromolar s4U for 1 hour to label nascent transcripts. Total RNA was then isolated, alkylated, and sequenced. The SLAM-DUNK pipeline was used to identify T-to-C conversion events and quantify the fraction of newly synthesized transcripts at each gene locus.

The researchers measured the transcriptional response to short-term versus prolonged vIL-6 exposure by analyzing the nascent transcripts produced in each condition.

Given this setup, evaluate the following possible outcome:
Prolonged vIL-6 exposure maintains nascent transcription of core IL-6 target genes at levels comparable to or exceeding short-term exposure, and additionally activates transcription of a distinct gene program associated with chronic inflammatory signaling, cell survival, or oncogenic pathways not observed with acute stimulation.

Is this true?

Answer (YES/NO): YES